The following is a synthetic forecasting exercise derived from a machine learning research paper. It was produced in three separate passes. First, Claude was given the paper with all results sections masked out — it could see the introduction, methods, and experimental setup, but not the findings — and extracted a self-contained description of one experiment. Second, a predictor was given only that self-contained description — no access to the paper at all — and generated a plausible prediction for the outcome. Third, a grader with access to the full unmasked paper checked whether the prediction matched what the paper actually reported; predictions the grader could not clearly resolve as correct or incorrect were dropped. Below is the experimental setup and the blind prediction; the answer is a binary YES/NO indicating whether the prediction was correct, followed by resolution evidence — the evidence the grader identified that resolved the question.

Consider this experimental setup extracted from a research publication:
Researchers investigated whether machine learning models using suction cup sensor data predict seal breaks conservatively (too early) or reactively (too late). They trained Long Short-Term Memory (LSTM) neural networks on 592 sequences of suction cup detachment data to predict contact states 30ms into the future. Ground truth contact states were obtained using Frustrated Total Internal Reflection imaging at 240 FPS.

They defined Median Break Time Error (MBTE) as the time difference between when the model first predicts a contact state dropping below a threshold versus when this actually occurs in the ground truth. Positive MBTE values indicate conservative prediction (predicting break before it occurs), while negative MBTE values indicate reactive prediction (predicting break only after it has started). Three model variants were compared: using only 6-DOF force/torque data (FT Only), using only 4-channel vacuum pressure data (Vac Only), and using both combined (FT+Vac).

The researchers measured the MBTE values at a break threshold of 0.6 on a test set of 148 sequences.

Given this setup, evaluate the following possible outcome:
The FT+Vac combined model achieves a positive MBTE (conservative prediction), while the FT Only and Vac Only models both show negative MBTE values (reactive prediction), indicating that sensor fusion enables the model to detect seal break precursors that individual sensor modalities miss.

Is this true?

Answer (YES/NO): NO